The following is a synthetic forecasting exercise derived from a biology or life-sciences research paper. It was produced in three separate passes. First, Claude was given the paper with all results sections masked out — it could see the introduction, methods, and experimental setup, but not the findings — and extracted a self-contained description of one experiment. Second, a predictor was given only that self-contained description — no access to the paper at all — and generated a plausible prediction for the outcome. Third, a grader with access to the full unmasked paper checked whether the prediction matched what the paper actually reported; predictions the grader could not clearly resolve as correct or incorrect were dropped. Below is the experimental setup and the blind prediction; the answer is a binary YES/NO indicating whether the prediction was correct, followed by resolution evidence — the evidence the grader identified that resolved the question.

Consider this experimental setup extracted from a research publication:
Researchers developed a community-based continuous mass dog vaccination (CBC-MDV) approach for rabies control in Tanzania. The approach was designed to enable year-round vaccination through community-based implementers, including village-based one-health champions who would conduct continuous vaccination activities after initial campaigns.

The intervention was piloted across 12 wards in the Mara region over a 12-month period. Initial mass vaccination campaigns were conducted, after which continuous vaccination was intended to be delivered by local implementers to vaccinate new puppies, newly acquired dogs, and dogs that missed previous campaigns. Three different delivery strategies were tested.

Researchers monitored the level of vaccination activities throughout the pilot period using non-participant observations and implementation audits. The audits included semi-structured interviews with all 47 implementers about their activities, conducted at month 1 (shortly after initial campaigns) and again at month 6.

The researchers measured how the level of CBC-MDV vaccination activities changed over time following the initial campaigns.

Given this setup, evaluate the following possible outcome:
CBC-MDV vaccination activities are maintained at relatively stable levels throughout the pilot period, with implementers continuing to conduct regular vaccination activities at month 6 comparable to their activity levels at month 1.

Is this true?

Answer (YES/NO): NO